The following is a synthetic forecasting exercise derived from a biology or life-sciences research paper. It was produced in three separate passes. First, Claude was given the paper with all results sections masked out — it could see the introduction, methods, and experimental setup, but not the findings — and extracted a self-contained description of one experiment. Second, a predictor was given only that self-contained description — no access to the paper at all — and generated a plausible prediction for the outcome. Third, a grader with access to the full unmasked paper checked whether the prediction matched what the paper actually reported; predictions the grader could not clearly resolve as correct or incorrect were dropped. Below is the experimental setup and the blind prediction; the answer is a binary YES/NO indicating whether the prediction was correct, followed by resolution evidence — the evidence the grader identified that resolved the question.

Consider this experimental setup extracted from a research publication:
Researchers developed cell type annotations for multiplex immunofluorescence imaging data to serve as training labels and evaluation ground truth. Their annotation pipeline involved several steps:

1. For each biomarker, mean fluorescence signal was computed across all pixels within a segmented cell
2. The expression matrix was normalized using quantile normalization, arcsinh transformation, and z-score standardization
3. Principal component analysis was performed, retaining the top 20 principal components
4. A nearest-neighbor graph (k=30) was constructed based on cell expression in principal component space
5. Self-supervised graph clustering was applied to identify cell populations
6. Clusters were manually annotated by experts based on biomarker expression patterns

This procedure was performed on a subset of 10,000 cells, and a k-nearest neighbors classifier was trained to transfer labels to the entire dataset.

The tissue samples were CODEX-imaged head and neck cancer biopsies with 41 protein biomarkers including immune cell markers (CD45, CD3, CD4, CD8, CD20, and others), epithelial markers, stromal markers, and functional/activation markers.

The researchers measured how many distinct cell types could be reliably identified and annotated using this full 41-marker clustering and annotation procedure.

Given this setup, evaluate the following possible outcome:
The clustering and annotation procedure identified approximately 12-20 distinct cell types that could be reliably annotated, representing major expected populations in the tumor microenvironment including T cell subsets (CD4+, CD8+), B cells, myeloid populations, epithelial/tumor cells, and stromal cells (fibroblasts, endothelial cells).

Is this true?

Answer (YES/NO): YES